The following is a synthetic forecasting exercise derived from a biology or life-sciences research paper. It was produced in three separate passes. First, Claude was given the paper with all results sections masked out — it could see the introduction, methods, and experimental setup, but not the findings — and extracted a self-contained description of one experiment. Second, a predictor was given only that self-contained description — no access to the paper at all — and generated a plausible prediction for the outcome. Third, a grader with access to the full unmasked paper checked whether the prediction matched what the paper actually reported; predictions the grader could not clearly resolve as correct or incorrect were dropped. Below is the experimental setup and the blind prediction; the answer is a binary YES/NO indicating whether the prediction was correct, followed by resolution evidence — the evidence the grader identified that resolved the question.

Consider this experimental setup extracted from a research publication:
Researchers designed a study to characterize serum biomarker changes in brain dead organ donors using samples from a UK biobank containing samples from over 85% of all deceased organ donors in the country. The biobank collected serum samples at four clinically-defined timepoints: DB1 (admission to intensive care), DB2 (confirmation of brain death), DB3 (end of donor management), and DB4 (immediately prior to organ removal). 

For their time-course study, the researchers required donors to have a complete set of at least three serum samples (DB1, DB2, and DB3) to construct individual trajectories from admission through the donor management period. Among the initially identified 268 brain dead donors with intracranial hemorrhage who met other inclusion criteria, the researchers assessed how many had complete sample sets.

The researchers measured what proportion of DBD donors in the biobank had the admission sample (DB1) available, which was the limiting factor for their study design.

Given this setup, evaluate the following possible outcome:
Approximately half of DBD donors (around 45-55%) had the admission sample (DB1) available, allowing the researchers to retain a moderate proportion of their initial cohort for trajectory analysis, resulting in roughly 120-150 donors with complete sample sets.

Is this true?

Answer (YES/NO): NO